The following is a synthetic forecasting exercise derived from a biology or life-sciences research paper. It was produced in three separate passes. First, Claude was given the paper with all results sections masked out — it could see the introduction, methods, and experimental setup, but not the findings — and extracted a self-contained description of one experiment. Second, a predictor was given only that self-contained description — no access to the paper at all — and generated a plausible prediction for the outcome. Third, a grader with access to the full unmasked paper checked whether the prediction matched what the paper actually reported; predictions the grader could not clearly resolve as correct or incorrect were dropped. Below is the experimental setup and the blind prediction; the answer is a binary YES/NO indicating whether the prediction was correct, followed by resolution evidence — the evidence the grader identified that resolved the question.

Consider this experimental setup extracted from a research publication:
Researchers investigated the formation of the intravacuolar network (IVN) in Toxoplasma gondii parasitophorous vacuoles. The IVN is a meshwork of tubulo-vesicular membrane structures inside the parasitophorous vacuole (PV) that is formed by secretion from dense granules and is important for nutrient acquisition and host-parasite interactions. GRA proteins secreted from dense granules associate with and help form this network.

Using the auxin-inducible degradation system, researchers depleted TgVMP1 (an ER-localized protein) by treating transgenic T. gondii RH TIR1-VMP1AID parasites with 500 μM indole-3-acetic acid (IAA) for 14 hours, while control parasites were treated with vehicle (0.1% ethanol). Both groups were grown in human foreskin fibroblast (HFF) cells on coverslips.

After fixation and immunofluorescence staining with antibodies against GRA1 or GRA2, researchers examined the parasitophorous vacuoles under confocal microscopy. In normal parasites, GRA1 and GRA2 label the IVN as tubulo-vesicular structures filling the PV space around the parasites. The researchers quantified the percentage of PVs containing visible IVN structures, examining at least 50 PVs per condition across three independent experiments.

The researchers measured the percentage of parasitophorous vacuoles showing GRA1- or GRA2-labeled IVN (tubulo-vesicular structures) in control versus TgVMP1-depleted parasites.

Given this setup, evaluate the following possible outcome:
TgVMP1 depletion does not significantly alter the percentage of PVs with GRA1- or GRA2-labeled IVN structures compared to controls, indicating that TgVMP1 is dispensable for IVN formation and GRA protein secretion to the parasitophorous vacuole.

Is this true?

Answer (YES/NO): NO